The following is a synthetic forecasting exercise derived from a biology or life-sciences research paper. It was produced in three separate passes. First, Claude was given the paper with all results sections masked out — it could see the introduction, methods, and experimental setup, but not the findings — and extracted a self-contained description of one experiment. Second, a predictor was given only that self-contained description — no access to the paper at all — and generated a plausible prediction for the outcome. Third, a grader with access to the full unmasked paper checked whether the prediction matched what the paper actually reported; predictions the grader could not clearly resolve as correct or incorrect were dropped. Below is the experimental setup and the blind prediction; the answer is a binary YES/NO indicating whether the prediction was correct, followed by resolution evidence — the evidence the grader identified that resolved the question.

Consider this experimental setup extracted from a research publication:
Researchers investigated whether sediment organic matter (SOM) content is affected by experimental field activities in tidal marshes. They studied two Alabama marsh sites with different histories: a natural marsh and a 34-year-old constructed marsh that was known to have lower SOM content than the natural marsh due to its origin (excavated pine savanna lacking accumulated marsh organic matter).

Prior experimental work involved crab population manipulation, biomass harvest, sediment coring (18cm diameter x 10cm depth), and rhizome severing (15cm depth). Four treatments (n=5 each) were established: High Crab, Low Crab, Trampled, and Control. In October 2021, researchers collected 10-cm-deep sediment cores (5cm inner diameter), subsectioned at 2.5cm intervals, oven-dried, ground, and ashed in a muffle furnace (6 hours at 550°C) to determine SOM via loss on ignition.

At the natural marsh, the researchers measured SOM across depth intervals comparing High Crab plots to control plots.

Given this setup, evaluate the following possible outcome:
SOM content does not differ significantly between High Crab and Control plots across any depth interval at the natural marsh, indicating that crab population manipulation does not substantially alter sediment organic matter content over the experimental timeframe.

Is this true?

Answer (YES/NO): YES